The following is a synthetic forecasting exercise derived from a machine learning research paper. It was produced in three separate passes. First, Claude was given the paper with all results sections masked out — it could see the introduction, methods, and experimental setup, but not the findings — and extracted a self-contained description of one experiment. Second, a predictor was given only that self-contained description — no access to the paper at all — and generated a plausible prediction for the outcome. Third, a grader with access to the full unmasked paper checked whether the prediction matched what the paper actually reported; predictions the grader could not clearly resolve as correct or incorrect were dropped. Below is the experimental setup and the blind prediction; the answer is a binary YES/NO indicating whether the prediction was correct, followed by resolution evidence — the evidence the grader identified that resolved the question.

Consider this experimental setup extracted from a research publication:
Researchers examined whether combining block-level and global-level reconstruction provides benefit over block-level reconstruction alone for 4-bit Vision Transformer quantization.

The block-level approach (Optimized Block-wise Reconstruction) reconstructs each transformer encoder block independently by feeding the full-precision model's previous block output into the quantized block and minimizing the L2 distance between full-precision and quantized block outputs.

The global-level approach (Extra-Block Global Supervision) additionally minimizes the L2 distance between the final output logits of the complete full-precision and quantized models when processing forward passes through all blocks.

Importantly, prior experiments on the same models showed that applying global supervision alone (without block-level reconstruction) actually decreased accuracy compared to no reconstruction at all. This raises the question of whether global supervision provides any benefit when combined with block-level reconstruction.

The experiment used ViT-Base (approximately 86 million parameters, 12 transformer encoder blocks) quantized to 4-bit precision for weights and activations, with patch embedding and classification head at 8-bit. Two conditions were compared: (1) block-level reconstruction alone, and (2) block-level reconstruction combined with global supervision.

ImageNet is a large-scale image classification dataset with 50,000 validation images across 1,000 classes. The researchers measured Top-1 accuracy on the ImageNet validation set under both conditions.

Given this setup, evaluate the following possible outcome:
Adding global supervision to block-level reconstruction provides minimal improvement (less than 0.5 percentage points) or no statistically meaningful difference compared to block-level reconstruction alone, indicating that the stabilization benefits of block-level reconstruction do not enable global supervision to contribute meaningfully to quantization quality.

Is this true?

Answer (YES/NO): NO